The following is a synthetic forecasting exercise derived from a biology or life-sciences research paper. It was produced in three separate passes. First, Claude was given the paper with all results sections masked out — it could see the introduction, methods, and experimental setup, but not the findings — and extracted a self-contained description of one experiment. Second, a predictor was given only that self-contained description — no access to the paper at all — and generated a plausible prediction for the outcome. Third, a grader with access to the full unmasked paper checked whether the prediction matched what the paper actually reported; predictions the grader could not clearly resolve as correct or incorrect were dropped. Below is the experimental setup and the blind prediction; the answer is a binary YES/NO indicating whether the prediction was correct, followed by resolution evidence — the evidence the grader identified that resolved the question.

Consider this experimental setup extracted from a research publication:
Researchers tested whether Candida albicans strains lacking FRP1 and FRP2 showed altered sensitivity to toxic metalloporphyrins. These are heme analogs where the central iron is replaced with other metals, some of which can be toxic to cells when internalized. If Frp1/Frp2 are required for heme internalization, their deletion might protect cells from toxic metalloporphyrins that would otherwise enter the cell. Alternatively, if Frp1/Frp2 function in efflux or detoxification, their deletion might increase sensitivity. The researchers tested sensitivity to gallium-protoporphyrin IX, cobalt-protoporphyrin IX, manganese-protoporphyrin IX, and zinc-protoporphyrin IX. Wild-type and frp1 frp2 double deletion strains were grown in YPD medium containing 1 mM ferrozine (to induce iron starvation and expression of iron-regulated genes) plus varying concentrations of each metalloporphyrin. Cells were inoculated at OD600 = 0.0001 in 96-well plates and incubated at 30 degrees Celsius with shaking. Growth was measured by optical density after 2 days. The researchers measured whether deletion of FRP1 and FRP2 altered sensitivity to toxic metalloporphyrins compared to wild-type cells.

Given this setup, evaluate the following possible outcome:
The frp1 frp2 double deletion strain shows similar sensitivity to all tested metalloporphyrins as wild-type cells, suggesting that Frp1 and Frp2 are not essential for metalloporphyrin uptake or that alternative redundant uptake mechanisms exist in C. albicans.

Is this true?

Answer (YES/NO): NO